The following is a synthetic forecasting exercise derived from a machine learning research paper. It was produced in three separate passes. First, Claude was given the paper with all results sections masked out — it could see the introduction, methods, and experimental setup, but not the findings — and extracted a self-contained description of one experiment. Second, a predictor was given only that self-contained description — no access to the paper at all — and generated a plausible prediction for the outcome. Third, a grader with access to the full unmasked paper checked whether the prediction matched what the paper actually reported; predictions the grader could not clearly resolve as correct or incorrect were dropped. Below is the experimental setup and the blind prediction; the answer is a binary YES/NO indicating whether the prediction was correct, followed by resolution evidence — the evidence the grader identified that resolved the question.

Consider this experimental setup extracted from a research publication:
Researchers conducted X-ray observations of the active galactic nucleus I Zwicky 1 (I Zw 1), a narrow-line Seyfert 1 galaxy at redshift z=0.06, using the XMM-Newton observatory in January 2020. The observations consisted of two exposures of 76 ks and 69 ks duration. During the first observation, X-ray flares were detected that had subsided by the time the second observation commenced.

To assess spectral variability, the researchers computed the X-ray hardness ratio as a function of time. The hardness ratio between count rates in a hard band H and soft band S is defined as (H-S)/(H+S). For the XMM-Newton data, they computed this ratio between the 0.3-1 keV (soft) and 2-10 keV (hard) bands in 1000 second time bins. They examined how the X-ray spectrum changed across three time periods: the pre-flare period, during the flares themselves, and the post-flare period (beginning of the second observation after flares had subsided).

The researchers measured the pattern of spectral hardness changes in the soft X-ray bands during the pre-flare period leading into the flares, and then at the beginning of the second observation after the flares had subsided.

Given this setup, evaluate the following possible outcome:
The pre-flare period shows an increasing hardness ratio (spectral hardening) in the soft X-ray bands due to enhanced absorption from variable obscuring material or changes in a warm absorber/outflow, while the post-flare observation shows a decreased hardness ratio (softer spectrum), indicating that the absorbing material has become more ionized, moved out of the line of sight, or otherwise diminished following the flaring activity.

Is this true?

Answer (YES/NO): NO